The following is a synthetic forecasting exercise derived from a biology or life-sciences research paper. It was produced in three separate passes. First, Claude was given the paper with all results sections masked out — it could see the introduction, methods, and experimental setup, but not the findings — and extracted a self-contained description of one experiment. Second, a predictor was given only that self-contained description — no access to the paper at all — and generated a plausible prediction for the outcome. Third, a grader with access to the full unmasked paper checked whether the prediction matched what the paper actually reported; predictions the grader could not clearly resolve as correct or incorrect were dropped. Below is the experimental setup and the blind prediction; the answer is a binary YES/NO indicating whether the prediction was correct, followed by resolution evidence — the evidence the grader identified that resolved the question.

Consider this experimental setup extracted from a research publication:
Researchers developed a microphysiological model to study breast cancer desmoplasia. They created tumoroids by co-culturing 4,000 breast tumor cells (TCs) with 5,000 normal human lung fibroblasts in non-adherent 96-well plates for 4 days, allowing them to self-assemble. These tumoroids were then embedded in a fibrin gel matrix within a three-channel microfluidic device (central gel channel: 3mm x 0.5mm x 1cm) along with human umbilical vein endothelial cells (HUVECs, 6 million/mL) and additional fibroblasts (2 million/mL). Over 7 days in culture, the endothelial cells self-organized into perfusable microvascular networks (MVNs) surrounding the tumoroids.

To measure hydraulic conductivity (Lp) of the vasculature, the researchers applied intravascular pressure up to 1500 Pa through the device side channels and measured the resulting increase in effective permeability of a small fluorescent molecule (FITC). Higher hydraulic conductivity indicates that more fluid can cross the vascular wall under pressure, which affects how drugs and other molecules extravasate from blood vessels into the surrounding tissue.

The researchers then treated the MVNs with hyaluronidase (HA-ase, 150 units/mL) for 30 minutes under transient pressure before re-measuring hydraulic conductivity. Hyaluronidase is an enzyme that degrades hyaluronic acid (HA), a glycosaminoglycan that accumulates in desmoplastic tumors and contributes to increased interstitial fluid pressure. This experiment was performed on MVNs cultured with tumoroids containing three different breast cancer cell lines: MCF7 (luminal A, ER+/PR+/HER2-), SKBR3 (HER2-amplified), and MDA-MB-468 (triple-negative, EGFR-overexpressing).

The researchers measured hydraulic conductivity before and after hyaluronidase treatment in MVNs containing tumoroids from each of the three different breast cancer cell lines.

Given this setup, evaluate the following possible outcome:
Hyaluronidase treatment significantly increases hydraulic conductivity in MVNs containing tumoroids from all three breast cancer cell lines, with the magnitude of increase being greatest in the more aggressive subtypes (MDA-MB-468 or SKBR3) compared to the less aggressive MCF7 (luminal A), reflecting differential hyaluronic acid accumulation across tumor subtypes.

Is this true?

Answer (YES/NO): NO